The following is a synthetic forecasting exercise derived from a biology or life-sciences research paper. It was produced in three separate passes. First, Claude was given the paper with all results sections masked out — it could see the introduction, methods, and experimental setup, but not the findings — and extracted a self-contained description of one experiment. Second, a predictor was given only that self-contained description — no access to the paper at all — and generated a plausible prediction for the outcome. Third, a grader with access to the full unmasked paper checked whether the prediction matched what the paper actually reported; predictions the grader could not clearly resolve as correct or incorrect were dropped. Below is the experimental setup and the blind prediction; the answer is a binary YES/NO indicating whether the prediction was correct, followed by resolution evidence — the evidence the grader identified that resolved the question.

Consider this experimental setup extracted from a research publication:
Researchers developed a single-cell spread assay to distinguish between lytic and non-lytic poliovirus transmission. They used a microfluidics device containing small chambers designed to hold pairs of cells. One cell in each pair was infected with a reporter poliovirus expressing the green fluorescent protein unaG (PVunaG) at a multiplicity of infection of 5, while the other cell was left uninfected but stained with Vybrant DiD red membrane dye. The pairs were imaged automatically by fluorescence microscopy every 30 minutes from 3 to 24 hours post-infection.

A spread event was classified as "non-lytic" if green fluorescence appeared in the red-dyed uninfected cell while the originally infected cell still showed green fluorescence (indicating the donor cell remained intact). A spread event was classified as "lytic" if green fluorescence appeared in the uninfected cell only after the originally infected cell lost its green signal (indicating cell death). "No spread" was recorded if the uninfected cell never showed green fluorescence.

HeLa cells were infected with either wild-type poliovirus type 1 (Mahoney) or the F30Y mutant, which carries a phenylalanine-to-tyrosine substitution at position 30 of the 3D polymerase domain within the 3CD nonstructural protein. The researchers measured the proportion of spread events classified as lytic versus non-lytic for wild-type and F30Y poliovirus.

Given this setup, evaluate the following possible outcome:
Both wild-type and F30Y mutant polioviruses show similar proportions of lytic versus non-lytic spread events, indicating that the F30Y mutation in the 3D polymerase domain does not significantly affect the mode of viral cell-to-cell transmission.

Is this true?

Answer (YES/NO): NO